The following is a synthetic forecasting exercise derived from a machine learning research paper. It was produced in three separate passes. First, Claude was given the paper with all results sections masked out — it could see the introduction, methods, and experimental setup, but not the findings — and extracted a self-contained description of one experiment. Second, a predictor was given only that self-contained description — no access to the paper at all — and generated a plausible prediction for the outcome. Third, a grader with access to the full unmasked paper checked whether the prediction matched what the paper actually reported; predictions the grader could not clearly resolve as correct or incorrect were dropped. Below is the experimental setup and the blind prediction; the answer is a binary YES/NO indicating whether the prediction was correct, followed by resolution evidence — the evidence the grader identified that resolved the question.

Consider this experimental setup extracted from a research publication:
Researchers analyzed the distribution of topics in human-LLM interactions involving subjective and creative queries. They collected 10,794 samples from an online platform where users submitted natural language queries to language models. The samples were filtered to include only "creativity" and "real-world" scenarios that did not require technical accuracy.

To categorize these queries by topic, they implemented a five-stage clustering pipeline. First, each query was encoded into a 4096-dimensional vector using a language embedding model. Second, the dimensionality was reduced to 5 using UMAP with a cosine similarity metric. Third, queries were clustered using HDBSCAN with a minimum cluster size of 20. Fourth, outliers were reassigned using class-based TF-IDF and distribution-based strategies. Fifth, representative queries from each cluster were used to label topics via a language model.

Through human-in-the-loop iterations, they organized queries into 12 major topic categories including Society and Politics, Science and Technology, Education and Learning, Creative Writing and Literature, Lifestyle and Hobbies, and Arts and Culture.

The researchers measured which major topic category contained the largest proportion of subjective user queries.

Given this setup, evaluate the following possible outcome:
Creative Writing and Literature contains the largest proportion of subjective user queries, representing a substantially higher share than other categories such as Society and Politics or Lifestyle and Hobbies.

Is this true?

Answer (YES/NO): YES